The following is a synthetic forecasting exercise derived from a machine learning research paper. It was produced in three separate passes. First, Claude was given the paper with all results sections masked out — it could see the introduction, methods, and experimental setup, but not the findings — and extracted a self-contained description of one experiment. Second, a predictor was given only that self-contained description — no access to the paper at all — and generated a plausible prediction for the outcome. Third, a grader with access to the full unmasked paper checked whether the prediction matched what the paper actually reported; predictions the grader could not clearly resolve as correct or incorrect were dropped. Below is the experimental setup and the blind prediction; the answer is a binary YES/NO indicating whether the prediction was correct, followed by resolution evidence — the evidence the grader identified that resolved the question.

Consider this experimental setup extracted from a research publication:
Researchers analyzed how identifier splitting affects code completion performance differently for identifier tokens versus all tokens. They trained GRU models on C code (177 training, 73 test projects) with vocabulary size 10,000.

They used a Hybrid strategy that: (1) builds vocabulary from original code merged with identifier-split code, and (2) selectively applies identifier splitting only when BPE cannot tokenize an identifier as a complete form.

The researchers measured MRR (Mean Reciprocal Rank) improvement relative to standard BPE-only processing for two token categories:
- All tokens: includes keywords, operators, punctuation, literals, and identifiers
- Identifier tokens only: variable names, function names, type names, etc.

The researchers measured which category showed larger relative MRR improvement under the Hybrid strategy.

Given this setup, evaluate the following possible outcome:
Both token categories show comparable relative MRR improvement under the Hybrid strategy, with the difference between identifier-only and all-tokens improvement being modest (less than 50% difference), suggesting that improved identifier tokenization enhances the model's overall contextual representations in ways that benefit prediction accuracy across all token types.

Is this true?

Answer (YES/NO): NO